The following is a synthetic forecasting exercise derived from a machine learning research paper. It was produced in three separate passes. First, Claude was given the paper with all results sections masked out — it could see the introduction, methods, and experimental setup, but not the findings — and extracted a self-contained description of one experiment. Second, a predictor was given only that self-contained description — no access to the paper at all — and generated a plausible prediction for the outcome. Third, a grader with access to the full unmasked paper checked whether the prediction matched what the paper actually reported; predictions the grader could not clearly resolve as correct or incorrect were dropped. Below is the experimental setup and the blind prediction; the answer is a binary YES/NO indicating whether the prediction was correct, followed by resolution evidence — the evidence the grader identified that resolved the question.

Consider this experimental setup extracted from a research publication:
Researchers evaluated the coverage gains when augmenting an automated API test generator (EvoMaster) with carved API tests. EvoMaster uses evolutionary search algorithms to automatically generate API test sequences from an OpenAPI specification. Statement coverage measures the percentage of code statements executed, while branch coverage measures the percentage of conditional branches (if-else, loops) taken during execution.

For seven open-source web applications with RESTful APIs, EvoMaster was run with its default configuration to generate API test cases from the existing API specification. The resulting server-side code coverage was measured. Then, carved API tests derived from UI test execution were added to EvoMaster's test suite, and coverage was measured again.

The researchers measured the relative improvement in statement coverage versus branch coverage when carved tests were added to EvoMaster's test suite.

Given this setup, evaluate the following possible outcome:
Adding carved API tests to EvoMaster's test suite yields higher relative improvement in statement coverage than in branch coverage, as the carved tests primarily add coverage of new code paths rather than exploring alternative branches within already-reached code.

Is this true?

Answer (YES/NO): NO